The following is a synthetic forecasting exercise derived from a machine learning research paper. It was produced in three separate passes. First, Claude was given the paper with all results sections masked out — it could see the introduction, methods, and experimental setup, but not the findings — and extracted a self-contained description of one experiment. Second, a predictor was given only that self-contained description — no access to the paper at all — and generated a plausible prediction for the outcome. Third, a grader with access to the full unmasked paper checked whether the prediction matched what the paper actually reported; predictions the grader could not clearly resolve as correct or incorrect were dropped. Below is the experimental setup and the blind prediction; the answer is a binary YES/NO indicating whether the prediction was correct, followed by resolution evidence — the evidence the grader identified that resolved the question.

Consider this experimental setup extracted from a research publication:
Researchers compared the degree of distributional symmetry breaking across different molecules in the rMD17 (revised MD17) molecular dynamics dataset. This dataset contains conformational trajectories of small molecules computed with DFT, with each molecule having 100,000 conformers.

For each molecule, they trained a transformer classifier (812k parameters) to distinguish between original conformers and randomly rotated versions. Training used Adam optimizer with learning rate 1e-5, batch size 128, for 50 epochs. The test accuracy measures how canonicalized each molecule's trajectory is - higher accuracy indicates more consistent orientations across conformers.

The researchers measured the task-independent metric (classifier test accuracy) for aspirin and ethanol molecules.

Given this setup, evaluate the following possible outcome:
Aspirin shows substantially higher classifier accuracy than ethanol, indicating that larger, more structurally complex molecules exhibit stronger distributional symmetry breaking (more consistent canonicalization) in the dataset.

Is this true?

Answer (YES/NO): YES